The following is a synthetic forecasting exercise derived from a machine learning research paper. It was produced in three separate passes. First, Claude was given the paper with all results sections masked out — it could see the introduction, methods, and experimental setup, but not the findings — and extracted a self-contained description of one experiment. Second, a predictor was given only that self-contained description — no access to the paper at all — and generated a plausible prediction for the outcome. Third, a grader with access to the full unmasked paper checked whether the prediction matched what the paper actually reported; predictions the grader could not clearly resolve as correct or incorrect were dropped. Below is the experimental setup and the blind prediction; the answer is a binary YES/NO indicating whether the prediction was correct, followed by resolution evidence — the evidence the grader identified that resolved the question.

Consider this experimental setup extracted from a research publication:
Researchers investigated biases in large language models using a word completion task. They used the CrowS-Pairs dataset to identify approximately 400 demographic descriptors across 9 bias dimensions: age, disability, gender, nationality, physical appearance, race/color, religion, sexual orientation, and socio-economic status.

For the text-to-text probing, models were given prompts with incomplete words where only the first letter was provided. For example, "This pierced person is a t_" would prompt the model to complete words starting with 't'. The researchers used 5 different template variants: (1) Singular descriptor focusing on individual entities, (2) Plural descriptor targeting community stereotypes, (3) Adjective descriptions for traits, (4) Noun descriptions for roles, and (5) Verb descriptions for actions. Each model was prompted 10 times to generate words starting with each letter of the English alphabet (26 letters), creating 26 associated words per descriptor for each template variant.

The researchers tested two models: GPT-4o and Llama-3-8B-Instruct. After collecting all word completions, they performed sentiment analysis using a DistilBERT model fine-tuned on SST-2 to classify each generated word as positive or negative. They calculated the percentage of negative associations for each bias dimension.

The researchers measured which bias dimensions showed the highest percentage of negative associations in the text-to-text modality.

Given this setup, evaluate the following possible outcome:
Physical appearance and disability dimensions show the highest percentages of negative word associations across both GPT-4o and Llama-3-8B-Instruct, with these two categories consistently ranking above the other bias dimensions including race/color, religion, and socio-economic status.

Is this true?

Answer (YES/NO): NO